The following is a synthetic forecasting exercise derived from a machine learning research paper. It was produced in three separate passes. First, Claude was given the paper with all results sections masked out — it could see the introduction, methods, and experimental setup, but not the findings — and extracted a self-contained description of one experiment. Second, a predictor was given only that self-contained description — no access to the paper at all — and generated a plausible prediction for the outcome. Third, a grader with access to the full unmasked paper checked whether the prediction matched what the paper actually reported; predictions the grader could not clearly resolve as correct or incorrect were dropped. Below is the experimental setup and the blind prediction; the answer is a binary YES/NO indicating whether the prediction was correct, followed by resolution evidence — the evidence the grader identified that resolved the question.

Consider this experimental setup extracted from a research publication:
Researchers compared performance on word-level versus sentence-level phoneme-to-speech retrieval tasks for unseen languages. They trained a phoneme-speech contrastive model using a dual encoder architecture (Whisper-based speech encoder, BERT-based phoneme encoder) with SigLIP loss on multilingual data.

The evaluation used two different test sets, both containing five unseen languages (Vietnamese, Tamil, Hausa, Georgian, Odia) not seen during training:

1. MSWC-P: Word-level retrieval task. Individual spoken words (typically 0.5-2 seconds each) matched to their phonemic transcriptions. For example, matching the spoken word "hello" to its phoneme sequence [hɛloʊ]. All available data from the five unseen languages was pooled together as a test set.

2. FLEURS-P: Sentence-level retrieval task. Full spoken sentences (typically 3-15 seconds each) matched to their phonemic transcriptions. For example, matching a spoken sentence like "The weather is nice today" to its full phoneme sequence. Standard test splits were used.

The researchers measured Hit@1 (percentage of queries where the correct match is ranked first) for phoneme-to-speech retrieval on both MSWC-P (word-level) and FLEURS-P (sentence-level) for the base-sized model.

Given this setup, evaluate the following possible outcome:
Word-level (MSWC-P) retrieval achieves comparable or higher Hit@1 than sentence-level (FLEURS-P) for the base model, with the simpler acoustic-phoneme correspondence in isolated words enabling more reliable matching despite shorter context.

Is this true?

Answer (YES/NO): NO